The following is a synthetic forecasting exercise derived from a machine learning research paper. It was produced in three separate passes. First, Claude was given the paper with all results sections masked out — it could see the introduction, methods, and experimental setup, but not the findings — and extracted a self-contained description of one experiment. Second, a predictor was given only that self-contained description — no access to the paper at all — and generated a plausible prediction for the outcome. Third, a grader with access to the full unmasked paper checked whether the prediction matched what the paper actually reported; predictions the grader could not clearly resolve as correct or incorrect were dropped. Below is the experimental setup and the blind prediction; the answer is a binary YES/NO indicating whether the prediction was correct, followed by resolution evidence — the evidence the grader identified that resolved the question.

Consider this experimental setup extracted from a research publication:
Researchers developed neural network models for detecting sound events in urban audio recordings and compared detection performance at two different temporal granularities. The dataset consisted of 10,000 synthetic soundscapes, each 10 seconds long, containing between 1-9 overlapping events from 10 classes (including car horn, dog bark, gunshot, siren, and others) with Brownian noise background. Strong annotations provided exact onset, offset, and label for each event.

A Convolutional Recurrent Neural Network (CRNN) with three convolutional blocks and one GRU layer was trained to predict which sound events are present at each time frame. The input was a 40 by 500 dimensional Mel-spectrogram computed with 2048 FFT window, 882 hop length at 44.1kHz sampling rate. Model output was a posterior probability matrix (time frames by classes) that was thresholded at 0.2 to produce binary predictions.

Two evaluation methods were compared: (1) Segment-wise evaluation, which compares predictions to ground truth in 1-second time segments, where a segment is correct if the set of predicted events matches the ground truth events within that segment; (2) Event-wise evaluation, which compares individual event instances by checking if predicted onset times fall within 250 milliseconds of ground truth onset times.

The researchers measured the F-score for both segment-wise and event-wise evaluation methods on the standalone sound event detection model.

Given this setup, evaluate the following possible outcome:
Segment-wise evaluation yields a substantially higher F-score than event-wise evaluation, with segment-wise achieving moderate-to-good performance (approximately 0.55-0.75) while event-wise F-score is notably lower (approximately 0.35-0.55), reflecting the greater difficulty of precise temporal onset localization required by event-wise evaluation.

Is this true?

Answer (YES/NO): NO